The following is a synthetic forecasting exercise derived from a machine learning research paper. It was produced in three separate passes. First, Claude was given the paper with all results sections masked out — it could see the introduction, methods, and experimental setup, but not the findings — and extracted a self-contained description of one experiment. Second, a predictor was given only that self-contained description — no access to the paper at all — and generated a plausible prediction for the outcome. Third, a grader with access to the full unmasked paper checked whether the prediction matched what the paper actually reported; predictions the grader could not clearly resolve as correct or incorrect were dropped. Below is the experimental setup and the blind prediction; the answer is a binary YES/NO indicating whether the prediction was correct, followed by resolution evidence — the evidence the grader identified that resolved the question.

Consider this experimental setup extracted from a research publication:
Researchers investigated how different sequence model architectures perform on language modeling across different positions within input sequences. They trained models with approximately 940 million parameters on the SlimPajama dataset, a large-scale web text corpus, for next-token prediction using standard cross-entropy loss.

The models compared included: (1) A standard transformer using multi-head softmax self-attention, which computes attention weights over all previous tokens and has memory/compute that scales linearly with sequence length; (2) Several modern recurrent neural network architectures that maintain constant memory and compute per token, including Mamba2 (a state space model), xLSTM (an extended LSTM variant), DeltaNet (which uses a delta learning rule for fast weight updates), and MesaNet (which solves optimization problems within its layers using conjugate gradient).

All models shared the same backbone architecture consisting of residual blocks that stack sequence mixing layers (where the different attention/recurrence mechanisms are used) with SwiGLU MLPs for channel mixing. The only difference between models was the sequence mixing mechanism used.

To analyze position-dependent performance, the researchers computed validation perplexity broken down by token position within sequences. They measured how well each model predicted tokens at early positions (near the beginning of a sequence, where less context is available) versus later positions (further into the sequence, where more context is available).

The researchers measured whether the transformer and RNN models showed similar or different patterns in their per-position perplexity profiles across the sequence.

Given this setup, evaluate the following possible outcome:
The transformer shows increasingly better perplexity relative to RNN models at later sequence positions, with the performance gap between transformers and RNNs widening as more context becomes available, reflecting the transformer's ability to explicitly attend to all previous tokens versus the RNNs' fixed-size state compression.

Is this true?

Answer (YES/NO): YES